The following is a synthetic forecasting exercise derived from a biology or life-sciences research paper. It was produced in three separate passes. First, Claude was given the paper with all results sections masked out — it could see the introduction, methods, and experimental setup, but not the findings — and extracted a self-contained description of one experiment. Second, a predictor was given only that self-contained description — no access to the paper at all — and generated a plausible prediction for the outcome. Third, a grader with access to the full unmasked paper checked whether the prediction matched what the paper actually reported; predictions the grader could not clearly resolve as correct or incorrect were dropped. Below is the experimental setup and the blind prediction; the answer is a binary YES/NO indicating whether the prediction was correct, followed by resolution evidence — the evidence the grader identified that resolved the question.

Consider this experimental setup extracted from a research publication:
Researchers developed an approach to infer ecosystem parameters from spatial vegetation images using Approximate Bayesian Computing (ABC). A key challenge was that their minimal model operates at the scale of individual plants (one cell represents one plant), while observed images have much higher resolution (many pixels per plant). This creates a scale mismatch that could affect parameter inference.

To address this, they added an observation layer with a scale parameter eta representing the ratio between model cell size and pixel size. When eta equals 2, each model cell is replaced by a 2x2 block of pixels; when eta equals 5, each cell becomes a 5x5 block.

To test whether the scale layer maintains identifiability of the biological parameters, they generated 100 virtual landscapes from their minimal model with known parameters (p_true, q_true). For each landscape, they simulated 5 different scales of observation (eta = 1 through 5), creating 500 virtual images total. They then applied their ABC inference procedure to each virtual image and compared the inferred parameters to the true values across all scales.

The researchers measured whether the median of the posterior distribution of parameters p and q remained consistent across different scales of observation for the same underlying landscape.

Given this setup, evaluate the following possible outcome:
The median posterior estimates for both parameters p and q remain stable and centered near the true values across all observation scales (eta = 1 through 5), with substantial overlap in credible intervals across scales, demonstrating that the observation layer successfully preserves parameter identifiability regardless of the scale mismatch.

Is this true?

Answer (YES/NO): YES